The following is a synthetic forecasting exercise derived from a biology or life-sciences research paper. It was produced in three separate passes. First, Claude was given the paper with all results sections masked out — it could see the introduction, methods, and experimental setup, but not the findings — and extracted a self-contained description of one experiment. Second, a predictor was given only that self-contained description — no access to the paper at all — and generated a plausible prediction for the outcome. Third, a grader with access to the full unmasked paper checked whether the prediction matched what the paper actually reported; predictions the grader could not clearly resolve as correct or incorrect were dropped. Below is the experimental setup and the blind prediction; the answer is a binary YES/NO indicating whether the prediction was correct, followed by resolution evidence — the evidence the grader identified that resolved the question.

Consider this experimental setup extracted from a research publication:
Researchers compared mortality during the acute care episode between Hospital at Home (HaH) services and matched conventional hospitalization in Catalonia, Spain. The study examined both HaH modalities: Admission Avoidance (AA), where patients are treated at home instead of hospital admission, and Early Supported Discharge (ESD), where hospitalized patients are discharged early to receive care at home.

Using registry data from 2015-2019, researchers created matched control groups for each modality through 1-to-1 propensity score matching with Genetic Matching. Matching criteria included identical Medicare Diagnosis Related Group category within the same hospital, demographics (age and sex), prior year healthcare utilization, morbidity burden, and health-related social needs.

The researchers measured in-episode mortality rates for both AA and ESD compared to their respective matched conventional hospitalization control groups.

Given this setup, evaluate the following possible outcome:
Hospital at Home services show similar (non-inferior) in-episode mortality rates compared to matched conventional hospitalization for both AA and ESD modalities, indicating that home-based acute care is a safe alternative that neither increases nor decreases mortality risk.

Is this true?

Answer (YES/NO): YES